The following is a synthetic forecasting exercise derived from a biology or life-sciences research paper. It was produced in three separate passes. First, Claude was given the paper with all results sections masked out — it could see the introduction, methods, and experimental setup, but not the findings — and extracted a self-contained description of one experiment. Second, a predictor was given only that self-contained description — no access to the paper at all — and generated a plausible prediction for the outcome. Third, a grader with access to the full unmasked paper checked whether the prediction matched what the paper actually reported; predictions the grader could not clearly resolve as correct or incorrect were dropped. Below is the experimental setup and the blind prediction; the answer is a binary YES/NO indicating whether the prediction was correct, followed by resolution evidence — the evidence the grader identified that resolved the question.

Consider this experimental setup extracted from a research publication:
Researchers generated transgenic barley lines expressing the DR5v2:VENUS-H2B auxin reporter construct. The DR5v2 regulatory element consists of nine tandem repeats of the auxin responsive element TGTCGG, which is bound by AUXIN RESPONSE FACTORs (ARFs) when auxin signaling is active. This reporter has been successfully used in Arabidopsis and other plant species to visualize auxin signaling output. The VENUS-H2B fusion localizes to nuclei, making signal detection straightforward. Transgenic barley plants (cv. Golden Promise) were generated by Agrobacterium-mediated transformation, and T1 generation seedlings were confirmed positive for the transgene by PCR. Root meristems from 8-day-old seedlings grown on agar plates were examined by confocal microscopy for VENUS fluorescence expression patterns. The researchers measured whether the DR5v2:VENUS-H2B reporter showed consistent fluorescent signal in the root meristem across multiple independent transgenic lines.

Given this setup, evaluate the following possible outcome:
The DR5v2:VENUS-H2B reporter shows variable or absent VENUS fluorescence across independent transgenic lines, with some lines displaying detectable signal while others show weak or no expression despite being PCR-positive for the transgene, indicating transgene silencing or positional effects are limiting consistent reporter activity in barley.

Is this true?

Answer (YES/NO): NO